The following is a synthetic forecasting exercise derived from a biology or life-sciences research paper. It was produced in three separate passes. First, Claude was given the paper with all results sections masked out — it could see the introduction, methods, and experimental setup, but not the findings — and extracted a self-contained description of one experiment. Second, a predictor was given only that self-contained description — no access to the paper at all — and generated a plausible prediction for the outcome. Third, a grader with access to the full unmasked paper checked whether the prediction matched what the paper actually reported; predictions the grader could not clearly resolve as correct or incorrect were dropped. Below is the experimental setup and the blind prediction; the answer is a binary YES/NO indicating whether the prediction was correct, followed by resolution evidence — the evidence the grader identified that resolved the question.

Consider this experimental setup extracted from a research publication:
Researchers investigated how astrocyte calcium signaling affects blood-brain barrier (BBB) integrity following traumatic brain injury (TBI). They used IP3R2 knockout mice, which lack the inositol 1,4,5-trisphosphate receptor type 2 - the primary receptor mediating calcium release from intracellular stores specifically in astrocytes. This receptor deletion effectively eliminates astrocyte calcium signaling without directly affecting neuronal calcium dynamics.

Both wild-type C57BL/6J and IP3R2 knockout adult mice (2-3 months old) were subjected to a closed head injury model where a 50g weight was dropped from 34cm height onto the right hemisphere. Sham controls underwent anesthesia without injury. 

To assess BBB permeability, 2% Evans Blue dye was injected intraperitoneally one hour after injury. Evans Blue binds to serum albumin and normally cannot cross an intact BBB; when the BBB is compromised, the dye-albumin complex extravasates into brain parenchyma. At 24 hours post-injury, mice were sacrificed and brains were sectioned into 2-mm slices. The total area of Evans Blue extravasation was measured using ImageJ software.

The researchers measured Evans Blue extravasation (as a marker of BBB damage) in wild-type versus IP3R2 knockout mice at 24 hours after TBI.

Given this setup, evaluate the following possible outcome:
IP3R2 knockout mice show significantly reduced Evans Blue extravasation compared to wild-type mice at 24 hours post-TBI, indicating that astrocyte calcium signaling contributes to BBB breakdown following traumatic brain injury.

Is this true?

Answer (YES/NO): NO